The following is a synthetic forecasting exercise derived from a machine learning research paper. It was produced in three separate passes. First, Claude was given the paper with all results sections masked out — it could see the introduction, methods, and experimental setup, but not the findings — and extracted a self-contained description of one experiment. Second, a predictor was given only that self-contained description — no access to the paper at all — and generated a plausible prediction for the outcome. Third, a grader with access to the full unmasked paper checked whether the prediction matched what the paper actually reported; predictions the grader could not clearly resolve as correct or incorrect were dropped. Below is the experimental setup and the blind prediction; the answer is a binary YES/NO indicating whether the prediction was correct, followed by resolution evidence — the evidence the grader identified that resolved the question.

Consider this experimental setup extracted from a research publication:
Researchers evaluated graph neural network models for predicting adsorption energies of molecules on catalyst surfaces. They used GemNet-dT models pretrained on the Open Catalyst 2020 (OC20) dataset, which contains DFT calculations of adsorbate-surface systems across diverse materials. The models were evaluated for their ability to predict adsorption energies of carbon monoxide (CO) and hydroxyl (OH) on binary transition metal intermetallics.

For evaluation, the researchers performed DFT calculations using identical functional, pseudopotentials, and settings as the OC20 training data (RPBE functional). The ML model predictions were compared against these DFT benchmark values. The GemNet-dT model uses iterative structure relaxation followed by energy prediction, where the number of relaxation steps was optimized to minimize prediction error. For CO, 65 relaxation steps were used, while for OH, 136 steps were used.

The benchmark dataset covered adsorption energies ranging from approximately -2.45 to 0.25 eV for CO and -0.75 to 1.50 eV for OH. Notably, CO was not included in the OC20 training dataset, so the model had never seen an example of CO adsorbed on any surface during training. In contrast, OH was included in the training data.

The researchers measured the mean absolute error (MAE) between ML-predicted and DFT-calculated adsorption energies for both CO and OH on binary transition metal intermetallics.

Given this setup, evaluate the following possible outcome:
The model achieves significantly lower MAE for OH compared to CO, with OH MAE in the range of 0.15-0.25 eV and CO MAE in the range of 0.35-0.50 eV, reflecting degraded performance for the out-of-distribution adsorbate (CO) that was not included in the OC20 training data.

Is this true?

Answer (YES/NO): NO